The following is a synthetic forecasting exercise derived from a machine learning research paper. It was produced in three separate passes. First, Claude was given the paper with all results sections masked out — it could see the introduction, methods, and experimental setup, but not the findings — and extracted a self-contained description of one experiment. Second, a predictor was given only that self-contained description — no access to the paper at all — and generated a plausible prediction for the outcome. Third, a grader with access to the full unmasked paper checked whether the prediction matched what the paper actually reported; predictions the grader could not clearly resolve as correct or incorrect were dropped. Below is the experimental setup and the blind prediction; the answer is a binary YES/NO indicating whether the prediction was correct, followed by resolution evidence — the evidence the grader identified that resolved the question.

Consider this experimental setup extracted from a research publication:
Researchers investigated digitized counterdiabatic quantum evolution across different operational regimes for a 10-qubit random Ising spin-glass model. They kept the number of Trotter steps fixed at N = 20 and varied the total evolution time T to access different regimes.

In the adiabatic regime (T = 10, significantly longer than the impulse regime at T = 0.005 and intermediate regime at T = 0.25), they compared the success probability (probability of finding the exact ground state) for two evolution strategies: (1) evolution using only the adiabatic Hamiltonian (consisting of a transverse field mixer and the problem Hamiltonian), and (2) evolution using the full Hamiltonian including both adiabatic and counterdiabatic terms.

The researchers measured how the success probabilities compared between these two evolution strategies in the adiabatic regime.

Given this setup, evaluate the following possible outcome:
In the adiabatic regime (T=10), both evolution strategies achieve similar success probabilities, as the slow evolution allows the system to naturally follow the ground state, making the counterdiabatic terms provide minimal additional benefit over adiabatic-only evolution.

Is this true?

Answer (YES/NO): YES